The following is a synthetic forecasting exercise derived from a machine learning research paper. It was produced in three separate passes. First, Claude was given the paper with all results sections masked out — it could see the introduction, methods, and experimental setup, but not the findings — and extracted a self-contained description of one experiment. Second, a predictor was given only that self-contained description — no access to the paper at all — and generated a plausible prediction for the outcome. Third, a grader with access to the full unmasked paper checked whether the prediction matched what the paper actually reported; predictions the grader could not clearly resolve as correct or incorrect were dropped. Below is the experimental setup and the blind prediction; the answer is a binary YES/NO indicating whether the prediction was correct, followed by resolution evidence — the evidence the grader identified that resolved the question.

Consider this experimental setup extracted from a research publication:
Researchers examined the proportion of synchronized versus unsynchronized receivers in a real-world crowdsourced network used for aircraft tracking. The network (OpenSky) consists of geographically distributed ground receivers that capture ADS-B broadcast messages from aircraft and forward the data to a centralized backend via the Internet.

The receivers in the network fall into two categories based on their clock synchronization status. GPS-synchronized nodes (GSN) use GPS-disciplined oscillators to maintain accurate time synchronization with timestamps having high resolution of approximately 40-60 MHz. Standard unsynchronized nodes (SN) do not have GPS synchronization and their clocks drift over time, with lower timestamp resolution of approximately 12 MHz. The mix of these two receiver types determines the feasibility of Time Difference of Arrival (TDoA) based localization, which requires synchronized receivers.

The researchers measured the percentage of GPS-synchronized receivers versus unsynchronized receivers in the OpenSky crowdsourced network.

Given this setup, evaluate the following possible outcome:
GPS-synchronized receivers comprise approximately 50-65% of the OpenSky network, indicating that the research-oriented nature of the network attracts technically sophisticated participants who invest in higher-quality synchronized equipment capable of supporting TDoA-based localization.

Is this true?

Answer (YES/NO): NO